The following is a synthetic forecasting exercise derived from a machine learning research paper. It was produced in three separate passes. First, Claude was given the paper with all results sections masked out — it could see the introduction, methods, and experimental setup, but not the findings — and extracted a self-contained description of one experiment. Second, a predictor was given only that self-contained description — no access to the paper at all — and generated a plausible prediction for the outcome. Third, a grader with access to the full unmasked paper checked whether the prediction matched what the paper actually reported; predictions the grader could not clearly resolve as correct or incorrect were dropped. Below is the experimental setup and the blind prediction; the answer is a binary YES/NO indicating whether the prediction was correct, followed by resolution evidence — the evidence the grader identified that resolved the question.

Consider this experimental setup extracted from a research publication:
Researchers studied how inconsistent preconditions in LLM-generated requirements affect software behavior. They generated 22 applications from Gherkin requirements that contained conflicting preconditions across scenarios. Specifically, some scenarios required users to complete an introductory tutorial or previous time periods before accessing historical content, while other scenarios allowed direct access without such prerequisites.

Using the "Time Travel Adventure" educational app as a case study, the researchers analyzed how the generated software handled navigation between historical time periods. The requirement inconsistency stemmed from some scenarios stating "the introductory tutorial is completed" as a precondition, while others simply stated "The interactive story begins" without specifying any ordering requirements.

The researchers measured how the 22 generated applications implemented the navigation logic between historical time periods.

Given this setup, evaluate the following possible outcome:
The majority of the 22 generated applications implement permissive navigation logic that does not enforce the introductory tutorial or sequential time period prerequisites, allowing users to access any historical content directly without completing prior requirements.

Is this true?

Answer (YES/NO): YES